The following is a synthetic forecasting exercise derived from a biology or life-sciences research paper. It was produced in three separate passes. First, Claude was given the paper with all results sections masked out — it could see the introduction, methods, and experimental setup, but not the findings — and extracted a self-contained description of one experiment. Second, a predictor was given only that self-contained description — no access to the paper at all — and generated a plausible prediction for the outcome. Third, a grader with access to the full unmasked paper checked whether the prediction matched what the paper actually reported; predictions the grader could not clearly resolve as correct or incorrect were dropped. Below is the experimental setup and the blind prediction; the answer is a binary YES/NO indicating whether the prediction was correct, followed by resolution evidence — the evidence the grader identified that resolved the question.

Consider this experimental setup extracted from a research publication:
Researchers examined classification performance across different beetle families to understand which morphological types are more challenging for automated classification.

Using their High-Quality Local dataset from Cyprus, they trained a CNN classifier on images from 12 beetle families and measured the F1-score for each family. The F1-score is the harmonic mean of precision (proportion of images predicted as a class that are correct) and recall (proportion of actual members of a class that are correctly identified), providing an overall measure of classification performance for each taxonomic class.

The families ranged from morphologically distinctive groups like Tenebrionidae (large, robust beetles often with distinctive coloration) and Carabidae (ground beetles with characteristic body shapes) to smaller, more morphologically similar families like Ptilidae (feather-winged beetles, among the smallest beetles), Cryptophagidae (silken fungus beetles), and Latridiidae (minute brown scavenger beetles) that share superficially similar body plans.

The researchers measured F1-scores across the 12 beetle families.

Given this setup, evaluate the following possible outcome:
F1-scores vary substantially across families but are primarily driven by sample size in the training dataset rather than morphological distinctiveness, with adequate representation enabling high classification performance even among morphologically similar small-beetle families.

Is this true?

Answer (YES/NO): YES